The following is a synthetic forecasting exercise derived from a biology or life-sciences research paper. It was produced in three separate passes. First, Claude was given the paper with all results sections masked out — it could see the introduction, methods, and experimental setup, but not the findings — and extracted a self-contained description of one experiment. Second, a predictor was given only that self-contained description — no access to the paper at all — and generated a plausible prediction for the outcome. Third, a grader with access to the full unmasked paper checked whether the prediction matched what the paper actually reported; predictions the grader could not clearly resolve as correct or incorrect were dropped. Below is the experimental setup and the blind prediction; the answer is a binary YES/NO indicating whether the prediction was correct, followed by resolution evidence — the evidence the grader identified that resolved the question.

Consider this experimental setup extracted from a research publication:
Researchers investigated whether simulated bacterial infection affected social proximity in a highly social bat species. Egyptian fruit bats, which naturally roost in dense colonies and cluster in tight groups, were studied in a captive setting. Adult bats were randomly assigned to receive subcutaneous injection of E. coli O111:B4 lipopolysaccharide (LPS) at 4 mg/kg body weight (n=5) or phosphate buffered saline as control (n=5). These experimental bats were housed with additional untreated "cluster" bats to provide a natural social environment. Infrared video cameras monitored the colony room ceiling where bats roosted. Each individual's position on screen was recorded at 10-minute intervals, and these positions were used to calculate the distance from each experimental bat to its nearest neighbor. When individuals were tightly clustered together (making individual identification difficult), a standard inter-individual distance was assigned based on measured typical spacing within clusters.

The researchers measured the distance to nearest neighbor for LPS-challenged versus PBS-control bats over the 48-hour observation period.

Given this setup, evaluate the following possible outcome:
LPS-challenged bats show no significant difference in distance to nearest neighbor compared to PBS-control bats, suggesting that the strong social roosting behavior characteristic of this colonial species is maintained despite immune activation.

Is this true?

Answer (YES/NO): NO